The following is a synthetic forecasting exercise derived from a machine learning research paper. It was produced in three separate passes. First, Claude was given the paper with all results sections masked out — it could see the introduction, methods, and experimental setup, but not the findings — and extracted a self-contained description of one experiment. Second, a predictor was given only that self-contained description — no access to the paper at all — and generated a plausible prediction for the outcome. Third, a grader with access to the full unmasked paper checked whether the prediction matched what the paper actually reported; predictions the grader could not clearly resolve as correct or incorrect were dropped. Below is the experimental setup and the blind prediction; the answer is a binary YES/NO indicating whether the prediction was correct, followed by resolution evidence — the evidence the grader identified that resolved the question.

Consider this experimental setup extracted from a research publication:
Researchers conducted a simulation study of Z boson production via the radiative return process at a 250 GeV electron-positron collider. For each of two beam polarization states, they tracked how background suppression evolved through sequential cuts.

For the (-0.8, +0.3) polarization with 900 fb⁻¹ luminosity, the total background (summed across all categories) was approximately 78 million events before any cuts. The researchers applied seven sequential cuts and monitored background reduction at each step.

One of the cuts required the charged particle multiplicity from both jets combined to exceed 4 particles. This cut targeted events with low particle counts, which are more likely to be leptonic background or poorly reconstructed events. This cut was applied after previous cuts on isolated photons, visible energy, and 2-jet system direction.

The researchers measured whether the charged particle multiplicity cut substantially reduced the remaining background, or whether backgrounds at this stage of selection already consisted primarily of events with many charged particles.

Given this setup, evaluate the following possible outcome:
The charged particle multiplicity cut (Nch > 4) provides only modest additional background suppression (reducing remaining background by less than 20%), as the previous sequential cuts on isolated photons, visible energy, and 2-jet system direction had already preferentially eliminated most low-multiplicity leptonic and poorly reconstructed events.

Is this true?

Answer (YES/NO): NO